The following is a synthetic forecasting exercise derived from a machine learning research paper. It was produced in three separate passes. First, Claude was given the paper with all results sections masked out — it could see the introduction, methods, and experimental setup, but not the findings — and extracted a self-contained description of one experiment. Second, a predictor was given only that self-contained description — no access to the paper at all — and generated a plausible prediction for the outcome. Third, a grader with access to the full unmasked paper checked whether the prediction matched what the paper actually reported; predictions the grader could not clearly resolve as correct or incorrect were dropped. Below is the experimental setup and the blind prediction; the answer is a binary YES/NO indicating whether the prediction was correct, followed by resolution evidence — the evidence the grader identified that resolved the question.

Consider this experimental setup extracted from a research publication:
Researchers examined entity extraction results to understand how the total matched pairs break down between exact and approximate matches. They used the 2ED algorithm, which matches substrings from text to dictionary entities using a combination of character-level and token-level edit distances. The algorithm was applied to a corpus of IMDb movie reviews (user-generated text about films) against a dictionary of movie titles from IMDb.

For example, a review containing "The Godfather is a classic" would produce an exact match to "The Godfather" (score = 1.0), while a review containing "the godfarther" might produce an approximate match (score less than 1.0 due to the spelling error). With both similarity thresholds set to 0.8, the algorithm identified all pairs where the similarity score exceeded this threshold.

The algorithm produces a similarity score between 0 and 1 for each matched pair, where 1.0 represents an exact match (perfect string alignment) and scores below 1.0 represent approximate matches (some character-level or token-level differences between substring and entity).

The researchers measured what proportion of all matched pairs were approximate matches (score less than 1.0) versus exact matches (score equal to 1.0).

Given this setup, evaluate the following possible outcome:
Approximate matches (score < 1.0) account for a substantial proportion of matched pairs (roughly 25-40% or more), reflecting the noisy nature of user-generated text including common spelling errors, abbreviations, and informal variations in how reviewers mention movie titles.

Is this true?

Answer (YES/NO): NO